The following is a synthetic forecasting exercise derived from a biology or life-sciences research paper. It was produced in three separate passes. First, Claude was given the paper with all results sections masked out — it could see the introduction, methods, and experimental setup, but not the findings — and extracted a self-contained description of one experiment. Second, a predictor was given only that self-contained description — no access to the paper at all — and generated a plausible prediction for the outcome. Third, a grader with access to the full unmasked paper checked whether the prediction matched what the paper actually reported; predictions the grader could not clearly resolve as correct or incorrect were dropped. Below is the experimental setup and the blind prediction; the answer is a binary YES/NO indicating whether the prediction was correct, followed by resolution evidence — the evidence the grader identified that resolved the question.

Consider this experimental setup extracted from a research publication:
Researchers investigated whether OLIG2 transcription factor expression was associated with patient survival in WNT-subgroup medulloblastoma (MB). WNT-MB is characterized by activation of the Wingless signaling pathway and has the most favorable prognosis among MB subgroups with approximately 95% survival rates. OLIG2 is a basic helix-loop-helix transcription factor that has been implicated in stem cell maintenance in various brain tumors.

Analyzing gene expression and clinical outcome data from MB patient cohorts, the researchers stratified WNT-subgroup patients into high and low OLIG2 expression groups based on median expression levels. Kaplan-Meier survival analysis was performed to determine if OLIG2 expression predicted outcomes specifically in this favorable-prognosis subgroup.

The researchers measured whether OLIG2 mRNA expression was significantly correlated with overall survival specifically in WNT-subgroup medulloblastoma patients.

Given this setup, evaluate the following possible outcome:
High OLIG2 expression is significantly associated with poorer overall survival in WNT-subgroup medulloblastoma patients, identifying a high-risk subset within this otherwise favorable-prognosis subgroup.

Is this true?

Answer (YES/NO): NO